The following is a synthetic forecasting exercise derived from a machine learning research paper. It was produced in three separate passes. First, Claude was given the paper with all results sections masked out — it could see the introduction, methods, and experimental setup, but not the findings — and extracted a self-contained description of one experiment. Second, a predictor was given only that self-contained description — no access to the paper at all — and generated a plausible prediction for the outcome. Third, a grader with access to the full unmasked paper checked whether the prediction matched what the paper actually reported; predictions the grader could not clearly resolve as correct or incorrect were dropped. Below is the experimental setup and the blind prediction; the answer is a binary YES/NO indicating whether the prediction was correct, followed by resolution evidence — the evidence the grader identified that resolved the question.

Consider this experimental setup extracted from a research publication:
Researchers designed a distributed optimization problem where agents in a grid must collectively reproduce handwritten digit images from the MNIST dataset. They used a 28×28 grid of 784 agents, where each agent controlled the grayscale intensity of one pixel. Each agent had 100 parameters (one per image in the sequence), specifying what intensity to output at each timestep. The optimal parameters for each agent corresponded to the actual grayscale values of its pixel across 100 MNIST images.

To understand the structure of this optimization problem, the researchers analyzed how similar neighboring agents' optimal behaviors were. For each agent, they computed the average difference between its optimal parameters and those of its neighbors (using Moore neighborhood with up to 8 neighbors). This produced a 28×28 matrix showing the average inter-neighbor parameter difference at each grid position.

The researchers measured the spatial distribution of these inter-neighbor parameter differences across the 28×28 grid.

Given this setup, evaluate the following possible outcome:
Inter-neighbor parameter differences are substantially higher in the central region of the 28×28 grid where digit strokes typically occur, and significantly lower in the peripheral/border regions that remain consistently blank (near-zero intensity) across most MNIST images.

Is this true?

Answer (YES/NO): YES